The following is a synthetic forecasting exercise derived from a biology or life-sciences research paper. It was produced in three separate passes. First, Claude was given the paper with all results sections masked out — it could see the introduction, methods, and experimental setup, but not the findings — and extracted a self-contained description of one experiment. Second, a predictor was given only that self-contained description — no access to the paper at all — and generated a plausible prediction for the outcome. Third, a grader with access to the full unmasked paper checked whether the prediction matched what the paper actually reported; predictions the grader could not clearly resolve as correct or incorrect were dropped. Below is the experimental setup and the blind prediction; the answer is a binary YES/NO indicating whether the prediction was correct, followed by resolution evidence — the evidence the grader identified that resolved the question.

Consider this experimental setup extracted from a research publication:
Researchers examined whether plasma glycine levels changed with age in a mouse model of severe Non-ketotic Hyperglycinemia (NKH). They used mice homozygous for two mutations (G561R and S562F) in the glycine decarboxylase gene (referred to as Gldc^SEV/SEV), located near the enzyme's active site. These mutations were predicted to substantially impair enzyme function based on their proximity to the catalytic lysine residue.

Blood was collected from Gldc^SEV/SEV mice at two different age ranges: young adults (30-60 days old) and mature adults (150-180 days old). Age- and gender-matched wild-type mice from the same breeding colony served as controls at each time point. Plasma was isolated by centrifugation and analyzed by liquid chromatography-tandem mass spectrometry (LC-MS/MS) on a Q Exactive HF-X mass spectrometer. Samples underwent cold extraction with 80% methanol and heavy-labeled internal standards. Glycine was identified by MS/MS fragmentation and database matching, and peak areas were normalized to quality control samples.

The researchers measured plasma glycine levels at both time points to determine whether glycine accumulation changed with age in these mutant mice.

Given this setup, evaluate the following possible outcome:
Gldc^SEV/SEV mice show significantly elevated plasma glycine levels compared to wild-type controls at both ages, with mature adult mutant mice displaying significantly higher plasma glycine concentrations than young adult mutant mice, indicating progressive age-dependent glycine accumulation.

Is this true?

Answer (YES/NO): YES